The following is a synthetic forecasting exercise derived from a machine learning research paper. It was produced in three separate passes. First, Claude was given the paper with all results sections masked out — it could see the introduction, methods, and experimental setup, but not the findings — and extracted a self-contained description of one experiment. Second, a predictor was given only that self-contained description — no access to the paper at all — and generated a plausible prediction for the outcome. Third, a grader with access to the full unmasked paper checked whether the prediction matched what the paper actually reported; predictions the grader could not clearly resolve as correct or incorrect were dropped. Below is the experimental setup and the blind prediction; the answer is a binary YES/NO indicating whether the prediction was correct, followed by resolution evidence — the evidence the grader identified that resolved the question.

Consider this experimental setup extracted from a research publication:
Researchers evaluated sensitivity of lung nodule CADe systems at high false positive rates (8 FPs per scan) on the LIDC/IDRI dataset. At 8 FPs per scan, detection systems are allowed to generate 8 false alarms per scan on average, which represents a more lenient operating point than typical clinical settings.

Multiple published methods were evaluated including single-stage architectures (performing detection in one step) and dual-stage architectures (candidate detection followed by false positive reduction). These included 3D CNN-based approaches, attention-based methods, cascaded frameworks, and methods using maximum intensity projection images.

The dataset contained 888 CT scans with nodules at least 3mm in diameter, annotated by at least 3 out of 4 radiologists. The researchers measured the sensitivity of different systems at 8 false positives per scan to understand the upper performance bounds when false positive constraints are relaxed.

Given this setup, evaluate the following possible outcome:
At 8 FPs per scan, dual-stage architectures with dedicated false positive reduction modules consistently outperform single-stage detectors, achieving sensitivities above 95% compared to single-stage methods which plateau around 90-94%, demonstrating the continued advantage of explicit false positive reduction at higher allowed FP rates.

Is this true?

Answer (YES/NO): NO